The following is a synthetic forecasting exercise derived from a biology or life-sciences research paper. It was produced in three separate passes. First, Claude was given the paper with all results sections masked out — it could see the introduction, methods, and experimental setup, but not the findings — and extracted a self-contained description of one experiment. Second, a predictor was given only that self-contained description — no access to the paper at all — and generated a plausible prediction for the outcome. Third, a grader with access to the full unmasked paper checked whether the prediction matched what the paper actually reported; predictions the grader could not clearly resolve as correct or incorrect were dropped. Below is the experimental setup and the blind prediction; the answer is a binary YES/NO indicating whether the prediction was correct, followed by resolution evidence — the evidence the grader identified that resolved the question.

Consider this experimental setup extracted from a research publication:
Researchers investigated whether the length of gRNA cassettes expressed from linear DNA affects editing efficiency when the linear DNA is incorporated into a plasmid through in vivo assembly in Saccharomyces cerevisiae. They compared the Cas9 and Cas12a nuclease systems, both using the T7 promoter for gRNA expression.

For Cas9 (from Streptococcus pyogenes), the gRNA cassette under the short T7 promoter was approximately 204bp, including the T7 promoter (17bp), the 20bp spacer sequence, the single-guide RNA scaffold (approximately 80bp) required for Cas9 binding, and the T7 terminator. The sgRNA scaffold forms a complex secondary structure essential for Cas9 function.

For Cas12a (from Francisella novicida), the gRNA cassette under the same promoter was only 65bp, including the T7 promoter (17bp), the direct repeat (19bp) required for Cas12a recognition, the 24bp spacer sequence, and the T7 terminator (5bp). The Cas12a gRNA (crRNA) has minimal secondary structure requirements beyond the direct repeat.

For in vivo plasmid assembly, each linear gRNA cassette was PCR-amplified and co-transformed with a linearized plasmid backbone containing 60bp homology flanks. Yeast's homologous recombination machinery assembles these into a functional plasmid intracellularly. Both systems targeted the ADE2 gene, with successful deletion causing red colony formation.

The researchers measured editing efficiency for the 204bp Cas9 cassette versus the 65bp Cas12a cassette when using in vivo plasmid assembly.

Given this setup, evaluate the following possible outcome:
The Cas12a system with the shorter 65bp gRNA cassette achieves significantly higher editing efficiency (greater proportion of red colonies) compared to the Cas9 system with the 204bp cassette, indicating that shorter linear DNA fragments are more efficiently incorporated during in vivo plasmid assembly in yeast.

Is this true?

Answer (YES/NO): YES